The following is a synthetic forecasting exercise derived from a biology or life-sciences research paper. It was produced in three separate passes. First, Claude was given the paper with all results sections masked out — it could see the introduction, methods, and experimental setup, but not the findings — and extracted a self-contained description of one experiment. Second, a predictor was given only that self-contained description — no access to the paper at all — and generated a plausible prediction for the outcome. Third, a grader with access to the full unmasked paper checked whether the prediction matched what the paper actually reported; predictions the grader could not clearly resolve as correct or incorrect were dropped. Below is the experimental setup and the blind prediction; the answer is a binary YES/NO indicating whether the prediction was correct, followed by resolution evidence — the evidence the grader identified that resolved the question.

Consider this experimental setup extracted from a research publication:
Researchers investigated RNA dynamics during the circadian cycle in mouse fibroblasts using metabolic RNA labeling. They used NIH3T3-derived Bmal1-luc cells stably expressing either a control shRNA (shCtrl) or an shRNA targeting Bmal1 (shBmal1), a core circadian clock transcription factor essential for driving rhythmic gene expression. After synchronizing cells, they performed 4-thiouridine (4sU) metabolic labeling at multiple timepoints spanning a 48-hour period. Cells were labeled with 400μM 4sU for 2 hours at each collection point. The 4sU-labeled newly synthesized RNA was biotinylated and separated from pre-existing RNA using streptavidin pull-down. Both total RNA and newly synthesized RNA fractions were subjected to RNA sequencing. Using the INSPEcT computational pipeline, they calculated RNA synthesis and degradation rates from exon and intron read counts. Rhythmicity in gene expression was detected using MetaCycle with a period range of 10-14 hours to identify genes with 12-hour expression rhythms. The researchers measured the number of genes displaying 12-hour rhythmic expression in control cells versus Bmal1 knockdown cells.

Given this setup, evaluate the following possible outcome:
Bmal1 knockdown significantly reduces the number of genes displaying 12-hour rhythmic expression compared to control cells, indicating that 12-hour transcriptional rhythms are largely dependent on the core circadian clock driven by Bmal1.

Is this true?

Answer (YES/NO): YES